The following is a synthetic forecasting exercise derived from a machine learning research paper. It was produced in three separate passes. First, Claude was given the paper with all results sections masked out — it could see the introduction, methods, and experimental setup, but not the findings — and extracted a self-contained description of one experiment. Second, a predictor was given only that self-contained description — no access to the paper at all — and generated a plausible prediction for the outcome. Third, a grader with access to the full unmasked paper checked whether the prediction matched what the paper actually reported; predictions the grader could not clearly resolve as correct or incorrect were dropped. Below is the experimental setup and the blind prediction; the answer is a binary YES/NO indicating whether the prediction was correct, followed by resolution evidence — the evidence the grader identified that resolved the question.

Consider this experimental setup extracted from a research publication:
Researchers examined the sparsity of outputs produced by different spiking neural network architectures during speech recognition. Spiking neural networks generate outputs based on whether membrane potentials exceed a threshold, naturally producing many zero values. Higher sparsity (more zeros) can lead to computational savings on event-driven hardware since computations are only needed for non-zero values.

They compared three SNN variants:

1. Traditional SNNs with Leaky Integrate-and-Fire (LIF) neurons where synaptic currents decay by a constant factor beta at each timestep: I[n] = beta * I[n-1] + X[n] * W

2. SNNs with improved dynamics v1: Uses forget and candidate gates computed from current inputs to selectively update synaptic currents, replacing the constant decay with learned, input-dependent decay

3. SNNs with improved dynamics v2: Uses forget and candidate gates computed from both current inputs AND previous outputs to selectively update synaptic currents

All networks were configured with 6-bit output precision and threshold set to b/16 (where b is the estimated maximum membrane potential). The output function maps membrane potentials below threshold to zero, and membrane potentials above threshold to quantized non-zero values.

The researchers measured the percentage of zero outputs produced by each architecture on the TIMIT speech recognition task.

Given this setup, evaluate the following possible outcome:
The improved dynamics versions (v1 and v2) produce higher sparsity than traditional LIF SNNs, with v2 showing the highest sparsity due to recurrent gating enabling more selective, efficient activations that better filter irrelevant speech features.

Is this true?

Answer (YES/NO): YES